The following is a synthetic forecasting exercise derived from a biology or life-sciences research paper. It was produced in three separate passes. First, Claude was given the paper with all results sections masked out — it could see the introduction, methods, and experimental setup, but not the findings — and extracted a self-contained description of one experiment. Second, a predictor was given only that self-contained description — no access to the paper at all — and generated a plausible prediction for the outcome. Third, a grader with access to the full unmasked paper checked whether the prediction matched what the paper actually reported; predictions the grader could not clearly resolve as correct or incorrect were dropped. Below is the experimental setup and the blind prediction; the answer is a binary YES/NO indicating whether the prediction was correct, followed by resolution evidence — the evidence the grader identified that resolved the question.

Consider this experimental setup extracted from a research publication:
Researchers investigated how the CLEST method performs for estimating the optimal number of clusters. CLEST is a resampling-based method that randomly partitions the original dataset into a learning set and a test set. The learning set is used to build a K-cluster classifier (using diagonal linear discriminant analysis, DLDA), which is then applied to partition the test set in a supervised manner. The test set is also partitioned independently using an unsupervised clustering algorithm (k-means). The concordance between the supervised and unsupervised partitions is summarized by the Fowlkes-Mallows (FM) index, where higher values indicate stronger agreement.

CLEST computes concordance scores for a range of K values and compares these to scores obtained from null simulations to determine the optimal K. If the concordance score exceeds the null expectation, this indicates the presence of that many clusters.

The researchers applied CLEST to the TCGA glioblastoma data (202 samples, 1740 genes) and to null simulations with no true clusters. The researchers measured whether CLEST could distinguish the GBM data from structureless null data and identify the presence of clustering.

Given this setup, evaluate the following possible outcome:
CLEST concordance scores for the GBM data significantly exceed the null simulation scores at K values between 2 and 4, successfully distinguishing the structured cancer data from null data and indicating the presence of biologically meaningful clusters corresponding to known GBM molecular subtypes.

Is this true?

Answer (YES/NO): NO